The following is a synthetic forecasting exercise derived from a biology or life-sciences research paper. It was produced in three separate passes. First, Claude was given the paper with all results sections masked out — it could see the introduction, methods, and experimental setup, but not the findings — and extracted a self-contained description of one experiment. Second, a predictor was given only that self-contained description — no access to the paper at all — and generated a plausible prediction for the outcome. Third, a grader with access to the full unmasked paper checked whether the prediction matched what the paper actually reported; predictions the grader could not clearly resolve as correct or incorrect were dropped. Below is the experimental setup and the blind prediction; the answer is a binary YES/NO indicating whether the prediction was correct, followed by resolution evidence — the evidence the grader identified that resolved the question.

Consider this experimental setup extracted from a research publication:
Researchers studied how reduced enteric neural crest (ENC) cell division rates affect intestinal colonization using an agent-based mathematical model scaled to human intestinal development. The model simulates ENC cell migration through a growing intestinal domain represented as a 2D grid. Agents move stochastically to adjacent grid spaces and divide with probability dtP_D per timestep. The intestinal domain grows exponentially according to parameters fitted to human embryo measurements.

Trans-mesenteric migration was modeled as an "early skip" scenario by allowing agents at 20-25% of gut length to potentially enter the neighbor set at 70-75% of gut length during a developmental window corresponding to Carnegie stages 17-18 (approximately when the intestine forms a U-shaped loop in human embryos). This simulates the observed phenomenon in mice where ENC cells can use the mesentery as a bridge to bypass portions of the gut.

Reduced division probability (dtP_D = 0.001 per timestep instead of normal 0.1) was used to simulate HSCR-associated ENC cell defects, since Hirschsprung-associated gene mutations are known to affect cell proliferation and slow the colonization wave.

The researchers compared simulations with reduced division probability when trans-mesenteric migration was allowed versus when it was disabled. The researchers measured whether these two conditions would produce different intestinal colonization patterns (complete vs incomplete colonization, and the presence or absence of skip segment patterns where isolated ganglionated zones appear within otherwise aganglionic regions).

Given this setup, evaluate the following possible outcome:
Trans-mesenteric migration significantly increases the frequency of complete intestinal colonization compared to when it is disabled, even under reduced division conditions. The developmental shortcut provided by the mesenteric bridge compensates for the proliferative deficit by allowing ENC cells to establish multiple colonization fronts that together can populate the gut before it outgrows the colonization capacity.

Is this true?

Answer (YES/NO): NO